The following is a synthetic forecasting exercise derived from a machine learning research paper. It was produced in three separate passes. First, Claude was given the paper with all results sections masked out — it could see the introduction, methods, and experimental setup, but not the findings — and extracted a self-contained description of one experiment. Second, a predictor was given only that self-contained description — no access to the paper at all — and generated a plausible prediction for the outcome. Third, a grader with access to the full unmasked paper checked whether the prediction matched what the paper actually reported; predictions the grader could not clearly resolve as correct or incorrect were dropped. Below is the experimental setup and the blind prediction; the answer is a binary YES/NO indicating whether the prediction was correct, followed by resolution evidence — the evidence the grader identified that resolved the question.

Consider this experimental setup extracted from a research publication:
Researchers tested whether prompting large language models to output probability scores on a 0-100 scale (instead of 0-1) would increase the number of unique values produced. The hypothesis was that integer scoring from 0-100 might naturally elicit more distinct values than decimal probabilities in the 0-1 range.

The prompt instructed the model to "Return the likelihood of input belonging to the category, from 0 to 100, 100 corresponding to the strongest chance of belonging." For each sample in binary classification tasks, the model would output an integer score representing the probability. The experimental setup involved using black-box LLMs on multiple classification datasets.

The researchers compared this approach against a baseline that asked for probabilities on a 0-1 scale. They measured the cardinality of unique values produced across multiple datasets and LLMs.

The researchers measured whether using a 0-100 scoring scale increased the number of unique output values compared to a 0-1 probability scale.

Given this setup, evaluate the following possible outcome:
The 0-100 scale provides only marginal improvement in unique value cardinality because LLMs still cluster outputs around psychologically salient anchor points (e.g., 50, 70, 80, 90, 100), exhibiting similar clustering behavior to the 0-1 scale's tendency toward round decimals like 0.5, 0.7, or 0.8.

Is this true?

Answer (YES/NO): YES